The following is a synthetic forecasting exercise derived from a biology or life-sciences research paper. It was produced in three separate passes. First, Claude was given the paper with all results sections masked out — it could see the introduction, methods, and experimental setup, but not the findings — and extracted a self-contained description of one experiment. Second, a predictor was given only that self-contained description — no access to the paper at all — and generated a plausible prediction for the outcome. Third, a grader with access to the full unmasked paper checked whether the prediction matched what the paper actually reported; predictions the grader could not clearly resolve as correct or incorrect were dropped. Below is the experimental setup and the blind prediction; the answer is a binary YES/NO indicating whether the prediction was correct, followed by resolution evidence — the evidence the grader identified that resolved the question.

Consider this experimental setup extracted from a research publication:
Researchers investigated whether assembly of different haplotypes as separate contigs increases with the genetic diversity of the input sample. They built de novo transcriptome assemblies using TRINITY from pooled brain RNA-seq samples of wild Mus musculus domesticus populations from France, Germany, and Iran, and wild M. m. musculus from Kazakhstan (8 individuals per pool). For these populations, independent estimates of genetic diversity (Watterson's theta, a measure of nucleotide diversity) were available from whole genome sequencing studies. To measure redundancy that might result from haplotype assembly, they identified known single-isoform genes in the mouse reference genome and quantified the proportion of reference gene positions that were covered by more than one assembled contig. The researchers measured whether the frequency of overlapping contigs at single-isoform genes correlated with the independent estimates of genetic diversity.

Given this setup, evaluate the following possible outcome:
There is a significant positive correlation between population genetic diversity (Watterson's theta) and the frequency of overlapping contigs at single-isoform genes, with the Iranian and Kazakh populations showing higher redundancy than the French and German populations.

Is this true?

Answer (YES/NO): NO